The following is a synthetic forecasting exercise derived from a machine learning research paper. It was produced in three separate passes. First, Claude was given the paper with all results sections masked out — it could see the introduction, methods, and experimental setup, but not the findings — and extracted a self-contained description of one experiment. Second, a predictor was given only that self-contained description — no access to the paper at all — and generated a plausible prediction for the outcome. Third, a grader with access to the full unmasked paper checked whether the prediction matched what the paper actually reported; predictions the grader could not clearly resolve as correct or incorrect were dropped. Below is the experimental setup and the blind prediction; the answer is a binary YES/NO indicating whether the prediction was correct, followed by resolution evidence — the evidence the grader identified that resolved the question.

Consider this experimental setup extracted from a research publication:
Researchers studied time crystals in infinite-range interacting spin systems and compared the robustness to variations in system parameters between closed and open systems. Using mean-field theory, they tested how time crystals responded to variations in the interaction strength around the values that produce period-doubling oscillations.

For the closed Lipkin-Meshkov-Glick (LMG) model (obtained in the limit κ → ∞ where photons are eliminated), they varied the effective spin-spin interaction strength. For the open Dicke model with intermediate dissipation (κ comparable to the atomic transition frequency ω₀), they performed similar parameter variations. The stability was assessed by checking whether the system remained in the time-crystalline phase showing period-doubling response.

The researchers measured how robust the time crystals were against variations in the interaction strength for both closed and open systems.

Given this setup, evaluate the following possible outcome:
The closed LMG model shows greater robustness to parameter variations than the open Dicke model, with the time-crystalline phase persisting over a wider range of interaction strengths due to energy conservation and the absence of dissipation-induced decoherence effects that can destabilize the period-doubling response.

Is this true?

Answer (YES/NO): NO